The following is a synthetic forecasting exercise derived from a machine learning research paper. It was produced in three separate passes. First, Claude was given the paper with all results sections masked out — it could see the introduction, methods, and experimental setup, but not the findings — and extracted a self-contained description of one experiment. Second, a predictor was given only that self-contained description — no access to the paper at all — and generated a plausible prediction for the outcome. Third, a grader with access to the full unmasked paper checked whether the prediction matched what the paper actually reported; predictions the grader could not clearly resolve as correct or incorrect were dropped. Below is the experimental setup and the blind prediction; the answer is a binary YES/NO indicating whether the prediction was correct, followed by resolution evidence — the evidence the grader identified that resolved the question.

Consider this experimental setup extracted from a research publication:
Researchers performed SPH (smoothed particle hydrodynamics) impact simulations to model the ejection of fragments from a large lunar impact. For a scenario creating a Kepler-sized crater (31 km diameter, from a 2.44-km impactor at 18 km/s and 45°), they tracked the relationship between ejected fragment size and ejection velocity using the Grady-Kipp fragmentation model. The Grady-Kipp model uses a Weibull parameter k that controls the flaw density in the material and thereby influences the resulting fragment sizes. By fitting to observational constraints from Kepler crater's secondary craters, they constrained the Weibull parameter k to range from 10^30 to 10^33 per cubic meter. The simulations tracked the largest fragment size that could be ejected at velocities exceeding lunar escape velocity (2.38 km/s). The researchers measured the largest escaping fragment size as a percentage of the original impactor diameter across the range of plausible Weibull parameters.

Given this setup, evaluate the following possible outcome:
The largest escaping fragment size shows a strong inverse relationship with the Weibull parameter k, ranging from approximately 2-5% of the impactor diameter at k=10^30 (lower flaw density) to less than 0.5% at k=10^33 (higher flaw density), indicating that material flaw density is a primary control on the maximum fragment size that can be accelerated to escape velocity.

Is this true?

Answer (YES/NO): NO